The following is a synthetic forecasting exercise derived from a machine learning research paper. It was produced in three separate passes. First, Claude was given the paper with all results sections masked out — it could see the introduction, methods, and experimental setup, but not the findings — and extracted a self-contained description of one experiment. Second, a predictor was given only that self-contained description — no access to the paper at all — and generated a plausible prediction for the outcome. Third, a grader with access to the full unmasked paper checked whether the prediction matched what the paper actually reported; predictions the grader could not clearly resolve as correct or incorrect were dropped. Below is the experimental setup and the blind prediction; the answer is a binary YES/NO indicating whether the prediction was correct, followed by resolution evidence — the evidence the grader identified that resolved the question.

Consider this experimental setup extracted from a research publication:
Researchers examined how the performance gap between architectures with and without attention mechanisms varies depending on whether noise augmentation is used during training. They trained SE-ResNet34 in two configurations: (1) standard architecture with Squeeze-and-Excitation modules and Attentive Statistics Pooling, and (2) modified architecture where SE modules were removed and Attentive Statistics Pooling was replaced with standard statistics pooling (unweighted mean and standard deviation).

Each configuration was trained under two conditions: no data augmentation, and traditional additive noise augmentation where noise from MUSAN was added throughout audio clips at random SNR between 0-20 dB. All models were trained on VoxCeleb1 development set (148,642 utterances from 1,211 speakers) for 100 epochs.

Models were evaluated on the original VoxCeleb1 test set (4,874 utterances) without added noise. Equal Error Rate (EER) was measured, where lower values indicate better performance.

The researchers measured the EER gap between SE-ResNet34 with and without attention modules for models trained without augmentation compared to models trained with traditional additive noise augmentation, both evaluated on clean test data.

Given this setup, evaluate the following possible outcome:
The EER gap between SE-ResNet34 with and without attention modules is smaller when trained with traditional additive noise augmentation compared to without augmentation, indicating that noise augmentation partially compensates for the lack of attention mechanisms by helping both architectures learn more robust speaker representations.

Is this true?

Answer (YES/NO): YES